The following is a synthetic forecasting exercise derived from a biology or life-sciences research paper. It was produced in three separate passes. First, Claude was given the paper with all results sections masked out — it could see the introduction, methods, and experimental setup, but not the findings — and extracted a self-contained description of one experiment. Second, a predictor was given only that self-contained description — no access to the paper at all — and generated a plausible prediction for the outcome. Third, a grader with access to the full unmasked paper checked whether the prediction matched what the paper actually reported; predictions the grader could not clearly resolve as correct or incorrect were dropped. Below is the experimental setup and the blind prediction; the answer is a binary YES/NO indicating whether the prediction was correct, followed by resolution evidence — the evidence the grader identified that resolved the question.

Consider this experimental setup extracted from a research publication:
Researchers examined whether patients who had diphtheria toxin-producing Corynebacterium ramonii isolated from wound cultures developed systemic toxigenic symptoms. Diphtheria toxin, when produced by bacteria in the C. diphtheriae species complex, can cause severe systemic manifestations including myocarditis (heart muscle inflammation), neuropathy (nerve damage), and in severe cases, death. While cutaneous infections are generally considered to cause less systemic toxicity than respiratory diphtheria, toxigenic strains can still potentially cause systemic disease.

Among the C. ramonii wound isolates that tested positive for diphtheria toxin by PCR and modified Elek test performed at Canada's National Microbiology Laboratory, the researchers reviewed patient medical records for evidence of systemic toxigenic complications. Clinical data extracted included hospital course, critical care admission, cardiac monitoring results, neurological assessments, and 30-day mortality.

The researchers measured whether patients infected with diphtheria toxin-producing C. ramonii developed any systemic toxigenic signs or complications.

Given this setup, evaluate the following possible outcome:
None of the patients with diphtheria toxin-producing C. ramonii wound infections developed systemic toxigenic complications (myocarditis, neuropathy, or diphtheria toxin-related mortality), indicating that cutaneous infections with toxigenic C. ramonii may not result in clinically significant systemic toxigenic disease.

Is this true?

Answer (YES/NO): YES